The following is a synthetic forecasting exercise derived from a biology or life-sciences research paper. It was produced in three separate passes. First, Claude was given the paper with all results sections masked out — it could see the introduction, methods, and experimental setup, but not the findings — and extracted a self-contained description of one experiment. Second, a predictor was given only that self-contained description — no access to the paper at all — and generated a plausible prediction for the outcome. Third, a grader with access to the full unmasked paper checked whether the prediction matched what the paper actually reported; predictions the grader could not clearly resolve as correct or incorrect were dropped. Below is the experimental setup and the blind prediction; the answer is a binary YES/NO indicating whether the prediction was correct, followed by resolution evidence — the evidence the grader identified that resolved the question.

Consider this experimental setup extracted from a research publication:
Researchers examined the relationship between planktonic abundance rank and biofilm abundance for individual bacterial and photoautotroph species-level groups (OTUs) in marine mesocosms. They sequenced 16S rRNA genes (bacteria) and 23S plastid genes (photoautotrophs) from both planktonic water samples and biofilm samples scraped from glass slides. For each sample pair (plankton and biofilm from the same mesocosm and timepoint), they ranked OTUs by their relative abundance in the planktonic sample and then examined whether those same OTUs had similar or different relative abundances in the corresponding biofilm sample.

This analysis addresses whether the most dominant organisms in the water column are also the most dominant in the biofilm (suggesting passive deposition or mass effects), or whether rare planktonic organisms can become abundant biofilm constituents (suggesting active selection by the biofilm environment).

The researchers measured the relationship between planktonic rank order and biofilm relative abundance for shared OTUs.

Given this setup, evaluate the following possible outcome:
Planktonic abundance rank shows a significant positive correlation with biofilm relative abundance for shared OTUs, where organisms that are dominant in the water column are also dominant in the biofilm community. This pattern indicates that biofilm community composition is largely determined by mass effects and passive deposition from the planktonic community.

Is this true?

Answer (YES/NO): NO